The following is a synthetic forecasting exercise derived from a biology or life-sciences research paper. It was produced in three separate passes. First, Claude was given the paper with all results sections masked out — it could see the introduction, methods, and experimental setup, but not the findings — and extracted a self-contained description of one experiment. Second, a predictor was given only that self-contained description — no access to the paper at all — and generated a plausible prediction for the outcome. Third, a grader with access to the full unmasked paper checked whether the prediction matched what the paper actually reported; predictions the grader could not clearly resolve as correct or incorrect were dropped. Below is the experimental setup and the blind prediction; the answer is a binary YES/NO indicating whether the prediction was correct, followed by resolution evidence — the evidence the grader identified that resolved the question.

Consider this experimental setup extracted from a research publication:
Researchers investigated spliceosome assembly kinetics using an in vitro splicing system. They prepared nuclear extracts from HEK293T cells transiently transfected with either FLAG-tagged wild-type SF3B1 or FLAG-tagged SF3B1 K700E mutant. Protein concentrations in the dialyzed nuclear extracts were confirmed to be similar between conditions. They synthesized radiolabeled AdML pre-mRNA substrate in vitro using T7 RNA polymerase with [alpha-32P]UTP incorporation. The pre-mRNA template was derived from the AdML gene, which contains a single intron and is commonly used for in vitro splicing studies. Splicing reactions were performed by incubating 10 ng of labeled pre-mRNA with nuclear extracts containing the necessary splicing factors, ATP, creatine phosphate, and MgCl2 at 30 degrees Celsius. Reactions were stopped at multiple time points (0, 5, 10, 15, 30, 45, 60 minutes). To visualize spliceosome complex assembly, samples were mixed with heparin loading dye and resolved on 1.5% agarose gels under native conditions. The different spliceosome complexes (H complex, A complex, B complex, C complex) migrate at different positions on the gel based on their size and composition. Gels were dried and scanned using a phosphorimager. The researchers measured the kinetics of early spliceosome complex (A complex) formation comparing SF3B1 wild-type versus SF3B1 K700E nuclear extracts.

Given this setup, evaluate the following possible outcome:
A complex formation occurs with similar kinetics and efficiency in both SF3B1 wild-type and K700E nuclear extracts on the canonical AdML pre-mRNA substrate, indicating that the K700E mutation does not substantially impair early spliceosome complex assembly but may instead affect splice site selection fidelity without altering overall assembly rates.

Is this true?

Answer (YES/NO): NO